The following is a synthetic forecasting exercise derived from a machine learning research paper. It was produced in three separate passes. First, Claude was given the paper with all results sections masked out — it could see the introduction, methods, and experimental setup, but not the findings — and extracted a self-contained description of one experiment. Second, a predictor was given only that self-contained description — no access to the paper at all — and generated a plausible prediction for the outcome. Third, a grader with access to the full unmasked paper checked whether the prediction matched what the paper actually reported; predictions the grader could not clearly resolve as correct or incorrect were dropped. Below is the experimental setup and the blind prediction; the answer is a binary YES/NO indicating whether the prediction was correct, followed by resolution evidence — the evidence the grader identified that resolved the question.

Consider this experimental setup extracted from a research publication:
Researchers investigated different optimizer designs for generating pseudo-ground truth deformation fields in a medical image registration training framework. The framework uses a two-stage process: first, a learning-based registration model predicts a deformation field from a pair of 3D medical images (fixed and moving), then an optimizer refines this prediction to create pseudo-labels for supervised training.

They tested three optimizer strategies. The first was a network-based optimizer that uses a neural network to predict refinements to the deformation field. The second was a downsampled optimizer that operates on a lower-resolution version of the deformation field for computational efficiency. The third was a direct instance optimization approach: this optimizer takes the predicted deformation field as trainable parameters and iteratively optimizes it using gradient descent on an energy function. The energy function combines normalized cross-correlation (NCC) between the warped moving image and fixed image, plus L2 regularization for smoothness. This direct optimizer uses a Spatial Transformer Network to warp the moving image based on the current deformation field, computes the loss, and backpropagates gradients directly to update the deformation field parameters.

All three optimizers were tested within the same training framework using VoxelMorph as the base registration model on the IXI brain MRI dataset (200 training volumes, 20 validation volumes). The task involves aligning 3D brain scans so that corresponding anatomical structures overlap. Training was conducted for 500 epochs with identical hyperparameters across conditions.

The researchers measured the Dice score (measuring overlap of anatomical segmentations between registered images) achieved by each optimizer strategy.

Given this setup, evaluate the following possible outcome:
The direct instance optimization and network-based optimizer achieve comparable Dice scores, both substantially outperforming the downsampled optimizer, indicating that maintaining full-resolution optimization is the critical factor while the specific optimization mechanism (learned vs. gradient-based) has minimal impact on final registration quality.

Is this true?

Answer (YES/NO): NO